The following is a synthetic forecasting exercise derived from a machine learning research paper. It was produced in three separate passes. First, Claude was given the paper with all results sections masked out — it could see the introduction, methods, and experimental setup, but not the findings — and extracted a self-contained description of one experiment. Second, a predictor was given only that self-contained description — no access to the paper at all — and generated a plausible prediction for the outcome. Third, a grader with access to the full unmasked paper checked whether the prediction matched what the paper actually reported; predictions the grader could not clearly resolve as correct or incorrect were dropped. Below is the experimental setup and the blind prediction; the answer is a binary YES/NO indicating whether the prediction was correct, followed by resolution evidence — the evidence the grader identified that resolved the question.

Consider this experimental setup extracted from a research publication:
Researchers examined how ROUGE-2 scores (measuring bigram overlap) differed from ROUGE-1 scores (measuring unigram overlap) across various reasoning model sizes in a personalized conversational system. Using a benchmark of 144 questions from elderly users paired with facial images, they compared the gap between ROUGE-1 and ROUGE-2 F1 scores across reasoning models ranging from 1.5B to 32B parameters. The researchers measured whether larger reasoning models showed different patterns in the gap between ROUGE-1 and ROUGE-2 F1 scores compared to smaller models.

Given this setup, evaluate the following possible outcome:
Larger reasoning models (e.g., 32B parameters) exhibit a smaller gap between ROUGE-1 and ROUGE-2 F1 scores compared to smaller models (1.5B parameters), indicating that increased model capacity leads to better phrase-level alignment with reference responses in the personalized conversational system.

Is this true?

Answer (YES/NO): NO